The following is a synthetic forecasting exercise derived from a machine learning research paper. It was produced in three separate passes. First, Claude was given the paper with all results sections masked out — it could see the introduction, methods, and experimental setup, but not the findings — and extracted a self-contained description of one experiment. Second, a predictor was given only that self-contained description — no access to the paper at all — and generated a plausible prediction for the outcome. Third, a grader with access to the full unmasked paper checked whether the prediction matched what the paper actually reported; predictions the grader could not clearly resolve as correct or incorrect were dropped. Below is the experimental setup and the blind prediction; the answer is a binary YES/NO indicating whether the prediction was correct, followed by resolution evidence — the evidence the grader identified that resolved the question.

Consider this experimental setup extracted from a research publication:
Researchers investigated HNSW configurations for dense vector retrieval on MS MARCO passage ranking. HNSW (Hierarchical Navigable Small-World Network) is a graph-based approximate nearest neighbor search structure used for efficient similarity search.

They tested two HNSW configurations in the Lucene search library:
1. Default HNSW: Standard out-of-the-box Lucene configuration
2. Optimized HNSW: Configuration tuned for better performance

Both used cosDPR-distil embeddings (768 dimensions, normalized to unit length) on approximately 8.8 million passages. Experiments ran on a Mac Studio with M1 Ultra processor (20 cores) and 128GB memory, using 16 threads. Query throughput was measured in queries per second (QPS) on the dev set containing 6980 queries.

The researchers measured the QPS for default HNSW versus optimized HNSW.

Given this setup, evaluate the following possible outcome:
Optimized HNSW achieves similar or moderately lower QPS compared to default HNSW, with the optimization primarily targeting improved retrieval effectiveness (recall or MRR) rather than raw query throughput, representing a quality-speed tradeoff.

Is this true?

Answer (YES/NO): NO